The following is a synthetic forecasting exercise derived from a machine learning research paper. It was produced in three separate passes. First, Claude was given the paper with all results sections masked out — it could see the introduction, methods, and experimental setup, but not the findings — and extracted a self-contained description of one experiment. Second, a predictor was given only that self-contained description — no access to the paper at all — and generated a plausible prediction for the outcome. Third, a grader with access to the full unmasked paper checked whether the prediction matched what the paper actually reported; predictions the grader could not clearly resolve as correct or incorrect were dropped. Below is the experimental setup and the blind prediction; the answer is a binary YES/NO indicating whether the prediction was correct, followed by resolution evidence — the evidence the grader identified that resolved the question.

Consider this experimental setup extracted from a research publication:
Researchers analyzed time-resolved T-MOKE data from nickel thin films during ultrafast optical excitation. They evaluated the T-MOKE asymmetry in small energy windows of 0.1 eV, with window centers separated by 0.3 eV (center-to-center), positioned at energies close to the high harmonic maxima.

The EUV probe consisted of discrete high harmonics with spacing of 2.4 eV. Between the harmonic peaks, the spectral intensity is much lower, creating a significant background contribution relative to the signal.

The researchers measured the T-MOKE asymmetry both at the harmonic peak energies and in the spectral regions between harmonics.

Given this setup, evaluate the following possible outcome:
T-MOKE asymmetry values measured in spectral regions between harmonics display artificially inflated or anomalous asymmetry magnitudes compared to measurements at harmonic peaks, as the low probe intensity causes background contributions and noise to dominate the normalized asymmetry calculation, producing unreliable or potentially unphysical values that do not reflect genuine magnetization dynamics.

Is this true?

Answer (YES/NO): NO